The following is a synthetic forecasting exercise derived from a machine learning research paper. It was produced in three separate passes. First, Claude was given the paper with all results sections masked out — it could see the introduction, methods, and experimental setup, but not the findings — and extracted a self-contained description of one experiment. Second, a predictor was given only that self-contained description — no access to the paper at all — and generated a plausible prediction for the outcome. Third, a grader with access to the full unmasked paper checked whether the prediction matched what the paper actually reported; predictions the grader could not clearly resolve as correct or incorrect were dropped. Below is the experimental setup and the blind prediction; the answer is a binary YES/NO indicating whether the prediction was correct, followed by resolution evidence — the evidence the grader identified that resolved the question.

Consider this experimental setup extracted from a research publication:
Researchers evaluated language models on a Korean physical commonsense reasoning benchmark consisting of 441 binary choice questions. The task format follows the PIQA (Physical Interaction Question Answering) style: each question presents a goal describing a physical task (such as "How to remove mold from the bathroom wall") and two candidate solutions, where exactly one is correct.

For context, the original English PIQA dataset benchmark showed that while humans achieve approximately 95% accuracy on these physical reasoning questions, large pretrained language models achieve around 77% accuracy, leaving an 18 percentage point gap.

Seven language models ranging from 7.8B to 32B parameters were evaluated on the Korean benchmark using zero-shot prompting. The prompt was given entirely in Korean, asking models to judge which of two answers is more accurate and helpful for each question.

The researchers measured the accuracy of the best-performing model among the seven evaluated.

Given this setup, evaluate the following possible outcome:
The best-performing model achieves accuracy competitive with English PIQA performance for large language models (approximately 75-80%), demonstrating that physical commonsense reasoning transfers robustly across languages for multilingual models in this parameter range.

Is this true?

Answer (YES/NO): NO